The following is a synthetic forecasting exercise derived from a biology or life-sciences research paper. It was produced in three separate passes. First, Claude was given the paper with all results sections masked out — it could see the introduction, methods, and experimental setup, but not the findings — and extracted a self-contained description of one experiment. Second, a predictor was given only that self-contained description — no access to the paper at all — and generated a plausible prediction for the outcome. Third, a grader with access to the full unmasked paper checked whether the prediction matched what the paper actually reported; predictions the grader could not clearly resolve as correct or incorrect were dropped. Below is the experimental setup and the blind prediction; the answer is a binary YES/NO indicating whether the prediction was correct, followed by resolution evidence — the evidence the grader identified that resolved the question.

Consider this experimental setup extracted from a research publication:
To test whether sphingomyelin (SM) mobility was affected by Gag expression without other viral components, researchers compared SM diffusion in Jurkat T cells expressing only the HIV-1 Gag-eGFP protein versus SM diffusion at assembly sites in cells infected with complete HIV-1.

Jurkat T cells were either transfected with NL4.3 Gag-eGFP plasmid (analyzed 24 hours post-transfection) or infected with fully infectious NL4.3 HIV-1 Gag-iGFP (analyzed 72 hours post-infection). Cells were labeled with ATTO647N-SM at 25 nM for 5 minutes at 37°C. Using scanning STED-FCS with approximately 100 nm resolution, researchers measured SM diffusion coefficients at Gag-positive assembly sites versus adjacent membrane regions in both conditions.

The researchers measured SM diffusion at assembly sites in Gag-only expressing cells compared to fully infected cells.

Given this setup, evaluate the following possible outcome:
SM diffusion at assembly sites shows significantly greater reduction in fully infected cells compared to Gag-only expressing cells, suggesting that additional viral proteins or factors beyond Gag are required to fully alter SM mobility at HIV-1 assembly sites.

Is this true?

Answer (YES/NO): NO